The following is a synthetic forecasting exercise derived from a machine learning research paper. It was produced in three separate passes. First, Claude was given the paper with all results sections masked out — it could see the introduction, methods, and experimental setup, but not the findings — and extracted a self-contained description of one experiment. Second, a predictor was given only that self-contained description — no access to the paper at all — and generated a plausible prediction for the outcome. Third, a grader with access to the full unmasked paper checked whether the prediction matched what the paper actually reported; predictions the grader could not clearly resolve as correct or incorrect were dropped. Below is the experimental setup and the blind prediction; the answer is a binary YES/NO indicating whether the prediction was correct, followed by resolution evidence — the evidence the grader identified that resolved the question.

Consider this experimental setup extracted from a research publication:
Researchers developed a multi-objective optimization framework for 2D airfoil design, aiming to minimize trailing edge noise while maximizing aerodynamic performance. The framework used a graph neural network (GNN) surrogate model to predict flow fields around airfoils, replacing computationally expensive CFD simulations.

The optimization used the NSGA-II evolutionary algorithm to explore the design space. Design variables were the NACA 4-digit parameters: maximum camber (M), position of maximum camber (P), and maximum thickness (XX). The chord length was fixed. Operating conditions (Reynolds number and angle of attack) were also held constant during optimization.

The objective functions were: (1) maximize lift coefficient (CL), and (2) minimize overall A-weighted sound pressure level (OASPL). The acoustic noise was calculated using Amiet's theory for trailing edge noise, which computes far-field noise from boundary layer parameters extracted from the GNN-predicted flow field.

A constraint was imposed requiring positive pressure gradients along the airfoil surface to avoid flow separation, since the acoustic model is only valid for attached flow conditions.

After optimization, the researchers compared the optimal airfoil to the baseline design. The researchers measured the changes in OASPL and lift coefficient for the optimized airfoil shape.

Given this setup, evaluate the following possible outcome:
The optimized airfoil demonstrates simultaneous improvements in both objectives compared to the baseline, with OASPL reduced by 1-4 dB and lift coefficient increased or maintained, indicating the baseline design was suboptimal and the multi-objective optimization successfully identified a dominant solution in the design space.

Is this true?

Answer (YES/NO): NO